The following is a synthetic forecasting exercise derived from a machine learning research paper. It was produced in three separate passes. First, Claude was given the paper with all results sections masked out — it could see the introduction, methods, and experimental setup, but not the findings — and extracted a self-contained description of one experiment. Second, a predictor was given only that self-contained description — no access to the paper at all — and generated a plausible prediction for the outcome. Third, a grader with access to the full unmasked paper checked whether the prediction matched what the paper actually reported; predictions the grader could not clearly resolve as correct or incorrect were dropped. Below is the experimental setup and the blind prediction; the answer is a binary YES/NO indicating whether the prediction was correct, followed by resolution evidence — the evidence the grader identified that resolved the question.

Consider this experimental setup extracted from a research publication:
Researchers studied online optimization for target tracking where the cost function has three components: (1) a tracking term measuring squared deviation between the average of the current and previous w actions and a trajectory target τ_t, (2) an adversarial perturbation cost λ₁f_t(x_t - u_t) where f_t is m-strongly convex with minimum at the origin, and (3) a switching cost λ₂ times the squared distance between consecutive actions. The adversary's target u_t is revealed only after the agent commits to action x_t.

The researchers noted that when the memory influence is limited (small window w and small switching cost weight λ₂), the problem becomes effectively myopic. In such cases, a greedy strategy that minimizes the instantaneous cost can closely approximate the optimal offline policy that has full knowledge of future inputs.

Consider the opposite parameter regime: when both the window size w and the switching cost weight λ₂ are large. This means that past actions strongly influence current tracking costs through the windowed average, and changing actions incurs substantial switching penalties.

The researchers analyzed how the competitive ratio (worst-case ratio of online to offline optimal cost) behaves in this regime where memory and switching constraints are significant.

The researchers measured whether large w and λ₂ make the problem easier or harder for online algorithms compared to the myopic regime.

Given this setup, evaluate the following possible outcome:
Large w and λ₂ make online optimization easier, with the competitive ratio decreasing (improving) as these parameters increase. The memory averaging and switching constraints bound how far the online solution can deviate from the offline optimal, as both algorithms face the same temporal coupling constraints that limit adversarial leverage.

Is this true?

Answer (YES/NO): YES